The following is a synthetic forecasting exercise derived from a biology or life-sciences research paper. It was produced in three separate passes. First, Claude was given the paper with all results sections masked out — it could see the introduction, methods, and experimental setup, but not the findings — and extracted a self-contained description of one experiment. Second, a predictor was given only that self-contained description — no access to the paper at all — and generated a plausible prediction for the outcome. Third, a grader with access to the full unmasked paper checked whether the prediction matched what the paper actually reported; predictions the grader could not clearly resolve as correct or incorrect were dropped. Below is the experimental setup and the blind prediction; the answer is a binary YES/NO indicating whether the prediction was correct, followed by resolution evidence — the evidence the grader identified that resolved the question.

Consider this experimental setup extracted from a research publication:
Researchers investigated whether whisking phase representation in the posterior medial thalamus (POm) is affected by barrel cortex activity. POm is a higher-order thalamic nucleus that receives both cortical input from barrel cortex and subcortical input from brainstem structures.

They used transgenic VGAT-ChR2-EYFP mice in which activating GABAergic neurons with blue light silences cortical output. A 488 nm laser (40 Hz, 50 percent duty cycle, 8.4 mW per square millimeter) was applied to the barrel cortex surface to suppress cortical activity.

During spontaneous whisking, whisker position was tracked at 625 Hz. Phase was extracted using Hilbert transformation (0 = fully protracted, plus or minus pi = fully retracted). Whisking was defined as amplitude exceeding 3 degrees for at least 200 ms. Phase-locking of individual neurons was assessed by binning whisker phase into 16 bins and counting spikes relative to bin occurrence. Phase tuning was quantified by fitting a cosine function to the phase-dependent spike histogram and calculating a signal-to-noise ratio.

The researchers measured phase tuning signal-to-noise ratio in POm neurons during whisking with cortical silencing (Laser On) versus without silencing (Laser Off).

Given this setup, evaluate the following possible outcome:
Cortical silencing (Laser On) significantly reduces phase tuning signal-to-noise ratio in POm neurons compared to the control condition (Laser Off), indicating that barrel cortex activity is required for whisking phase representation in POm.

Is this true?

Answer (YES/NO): NO